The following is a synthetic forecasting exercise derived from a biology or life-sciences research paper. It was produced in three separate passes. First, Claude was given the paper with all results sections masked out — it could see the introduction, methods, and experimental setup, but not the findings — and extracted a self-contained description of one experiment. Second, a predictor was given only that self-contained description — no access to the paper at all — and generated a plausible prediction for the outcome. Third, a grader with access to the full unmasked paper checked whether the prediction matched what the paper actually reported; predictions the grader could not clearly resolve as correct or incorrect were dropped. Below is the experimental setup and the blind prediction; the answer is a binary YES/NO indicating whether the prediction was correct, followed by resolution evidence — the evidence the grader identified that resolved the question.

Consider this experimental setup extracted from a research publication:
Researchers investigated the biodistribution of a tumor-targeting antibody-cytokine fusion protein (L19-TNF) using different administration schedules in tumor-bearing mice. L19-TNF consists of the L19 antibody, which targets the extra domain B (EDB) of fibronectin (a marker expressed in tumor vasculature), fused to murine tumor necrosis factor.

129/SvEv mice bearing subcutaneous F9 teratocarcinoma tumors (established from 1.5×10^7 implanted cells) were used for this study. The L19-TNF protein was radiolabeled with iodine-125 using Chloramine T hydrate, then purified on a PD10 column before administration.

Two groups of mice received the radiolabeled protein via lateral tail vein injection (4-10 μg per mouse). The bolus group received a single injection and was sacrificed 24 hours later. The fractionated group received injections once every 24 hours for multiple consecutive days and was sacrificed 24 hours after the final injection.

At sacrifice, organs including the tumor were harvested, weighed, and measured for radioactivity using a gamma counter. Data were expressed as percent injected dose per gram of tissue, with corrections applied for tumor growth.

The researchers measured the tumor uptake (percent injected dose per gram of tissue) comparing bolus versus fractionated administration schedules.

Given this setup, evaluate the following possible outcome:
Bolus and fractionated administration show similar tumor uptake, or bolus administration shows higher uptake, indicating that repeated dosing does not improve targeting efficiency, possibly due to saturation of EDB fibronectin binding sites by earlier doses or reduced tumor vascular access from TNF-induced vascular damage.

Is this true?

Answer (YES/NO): YES